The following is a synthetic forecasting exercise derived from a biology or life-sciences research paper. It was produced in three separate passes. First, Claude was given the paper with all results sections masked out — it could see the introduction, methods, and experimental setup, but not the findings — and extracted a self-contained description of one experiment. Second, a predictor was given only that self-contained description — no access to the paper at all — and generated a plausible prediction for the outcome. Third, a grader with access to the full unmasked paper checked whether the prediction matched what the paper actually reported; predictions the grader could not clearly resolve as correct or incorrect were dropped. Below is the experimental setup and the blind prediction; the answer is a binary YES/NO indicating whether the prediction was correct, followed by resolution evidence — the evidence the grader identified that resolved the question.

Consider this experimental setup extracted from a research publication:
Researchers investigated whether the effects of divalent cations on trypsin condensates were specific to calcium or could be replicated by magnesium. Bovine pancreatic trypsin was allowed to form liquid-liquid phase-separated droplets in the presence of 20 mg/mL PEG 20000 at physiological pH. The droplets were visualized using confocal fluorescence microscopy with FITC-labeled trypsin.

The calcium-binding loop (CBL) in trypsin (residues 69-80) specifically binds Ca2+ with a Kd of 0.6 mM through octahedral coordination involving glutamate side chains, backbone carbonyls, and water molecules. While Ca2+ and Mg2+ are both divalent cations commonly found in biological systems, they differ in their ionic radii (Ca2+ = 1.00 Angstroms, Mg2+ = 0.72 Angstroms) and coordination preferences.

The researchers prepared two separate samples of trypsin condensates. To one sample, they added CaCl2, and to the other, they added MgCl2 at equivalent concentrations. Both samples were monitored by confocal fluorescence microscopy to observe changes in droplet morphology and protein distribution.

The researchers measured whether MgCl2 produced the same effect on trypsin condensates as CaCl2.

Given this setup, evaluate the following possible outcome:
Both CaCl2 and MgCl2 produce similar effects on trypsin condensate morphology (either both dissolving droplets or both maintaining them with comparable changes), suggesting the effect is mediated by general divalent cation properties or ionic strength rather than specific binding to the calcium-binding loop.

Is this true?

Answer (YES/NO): NO